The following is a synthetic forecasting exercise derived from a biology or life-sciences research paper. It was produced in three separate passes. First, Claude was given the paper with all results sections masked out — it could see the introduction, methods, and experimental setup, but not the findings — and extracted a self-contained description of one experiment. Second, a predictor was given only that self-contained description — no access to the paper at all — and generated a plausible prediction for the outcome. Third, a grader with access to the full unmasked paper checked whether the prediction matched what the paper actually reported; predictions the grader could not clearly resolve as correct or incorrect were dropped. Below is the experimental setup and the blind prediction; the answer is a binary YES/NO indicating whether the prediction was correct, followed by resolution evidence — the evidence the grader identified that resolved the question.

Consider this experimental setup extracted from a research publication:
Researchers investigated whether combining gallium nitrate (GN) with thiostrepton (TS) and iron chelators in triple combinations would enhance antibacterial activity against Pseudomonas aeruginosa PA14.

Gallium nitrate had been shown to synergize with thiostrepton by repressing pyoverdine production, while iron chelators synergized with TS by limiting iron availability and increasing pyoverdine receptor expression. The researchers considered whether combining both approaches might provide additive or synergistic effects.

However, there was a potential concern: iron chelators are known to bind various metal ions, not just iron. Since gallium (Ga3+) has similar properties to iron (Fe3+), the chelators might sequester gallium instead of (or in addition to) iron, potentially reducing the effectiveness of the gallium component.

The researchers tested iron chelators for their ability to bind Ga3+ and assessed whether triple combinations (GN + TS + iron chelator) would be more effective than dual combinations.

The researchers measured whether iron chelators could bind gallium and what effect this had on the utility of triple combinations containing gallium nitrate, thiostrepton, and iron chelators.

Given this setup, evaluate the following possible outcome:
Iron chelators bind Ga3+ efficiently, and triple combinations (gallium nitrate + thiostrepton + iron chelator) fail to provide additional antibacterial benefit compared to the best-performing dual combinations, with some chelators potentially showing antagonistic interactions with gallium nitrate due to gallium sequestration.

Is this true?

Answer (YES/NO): YES